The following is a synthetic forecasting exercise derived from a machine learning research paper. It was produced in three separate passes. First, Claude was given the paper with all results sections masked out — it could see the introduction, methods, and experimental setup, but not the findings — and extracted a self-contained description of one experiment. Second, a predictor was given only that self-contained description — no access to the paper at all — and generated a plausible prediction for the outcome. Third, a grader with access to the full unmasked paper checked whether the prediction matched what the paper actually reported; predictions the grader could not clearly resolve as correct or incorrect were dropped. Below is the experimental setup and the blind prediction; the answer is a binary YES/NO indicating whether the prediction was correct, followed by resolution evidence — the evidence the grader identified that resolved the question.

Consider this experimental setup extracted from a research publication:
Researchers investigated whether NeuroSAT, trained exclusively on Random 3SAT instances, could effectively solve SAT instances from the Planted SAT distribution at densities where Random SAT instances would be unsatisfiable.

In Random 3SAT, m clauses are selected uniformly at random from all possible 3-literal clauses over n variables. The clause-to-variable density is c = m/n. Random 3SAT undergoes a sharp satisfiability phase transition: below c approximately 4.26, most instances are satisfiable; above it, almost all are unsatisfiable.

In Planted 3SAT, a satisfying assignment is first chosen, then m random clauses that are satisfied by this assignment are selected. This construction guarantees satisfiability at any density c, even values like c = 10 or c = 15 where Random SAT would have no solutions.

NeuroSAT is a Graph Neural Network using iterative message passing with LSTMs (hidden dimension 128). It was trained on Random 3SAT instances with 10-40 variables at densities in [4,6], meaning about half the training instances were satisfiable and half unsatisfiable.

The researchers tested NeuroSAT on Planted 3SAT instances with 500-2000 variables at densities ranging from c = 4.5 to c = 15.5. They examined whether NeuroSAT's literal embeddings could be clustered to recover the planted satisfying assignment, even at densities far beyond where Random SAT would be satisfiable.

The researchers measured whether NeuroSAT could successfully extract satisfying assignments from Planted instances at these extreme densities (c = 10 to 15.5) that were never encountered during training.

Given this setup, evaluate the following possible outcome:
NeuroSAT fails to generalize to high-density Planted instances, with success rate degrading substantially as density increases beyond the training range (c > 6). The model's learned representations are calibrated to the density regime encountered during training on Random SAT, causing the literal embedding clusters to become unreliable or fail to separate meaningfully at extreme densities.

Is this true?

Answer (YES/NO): NO